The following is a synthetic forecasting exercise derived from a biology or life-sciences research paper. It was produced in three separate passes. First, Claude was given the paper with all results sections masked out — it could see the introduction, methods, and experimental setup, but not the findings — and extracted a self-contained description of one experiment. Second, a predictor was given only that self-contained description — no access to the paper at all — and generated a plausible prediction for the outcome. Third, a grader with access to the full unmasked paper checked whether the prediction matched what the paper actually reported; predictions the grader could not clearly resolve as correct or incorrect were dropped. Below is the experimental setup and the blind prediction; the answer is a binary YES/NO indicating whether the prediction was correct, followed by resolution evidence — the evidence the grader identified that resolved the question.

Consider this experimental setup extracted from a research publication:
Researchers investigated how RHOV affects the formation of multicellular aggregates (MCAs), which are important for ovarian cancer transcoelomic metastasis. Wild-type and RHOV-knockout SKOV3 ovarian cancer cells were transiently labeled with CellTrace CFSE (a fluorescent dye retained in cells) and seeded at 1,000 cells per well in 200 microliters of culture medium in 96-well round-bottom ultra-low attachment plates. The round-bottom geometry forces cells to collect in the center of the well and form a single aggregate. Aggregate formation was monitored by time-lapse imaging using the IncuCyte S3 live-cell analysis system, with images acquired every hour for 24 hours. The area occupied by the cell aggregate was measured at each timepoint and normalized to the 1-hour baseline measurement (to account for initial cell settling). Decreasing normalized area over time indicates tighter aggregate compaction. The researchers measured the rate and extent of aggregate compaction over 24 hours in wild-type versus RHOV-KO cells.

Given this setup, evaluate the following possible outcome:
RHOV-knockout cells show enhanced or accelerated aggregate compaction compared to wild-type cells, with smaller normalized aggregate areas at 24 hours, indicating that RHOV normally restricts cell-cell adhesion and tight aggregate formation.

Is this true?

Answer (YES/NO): NO